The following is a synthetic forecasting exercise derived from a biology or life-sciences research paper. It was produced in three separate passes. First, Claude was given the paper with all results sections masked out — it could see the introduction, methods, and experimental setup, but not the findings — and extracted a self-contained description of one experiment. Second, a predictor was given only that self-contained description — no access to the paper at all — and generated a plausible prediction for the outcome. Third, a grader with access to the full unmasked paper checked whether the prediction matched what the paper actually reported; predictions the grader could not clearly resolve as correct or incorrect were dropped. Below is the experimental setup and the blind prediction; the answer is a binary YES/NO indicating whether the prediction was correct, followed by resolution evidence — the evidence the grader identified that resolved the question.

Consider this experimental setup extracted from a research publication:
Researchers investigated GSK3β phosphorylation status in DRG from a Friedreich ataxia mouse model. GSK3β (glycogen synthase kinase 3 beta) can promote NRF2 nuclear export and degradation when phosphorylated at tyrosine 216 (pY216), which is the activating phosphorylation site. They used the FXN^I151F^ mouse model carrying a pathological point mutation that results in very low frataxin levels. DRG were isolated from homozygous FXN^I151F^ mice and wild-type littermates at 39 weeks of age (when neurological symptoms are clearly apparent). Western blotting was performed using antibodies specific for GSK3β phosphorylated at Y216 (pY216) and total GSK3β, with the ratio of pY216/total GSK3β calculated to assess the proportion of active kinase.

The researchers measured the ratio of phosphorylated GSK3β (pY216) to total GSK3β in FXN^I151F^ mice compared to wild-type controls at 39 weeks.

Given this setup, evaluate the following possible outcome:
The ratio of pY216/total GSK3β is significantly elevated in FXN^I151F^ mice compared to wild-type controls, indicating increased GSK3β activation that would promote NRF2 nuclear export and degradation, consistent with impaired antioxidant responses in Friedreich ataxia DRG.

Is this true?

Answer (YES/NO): YES